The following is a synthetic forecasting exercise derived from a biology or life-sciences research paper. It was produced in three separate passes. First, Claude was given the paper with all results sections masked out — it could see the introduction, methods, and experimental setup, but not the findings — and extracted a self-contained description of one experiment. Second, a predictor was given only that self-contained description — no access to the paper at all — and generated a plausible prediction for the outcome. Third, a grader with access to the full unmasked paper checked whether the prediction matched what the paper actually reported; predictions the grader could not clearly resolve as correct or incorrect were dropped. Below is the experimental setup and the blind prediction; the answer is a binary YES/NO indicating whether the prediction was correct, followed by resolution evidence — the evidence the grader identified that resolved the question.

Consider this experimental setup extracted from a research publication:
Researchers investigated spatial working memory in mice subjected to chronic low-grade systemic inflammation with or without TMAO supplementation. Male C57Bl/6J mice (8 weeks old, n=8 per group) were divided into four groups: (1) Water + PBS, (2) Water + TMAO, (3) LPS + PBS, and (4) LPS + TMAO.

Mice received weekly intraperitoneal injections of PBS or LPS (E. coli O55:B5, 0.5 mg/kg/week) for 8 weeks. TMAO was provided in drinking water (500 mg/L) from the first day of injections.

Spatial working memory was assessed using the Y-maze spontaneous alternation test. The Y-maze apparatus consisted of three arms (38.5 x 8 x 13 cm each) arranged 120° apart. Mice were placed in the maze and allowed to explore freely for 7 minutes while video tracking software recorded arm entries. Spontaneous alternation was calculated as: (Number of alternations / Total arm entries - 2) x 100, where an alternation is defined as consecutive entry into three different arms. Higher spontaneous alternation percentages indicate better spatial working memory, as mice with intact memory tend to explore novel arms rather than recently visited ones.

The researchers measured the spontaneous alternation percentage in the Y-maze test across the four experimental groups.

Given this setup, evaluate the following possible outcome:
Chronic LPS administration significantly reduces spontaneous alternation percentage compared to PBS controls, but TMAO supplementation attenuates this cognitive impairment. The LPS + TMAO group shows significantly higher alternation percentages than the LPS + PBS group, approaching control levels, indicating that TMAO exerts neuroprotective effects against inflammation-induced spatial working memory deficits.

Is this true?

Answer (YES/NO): NO